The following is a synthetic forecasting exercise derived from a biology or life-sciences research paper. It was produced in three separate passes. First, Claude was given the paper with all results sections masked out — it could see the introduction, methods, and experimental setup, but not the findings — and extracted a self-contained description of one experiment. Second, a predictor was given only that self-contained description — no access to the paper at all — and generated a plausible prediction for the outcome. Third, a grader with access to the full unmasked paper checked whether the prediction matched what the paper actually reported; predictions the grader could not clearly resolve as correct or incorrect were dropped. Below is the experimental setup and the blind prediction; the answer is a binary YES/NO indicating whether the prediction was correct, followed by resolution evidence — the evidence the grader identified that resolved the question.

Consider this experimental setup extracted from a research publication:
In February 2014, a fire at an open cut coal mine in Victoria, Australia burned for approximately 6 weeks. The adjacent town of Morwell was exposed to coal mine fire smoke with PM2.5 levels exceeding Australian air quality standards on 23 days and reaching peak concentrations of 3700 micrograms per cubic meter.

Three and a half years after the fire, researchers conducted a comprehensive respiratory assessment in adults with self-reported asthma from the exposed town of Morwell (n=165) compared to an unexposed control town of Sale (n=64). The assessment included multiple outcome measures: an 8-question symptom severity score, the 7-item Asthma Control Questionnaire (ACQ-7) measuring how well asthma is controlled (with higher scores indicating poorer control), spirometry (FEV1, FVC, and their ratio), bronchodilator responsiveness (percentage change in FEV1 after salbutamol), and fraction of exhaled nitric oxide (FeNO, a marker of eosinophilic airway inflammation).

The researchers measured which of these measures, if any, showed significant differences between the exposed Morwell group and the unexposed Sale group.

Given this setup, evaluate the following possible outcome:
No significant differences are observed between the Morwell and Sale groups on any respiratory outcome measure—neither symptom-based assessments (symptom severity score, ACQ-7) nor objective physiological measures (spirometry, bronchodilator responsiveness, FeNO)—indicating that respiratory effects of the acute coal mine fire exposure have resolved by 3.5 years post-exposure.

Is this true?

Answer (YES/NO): NO